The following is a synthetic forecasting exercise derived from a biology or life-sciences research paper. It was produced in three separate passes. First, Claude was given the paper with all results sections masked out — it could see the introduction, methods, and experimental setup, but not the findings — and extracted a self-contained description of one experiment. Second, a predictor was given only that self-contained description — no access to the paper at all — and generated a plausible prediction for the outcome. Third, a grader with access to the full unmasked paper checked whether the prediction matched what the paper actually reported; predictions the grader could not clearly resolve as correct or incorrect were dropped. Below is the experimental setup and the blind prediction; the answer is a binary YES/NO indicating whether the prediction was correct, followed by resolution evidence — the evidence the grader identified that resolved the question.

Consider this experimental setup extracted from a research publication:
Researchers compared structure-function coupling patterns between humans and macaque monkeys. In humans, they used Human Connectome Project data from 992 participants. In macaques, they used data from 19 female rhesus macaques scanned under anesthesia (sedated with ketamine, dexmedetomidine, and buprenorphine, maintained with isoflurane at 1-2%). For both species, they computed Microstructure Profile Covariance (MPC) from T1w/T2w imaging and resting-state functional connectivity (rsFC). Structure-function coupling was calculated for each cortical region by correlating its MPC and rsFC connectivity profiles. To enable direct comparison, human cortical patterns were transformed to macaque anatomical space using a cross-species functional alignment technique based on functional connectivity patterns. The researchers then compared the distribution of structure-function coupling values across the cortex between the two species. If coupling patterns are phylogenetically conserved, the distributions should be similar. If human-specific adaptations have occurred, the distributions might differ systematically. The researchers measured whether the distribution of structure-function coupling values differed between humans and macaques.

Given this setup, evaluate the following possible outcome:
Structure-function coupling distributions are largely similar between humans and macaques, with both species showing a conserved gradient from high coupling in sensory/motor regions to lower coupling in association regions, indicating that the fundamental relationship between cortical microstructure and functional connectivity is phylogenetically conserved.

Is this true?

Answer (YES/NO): NO